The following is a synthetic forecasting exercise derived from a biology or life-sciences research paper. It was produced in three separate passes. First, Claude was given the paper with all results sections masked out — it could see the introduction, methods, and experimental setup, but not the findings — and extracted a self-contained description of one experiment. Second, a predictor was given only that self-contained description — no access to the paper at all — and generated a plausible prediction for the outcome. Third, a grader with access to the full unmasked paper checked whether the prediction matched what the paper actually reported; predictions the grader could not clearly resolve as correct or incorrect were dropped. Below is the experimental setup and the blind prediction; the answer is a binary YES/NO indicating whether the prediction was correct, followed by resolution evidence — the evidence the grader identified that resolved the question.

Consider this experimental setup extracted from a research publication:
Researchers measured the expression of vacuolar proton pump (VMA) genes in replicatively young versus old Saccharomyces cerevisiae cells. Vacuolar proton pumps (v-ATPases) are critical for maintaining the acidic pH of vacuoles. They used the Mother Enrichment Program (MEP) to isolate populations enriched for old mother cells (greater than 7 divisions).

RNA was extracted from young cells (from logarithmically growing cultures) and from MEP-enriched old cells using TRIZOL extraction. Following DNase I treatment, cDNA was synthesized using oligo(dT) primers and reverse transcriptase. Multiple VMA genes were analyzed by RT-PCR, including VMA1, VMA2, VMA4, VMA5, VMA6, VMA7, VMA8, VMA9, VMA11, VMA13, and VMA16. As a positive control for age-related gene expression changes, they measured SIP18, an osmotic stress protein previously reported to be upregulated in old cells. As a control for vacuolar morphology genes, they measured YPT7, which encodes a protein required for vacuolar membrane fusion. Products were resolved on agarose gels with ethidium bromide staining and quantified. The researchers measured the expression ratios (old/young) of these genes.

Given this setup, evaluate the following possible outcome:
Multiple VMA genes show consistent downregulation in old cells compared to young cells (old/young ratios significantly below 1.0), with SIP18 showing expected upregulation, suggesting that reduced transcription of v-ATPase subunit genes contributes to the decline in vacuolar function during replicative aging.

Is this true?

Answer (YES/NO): YES